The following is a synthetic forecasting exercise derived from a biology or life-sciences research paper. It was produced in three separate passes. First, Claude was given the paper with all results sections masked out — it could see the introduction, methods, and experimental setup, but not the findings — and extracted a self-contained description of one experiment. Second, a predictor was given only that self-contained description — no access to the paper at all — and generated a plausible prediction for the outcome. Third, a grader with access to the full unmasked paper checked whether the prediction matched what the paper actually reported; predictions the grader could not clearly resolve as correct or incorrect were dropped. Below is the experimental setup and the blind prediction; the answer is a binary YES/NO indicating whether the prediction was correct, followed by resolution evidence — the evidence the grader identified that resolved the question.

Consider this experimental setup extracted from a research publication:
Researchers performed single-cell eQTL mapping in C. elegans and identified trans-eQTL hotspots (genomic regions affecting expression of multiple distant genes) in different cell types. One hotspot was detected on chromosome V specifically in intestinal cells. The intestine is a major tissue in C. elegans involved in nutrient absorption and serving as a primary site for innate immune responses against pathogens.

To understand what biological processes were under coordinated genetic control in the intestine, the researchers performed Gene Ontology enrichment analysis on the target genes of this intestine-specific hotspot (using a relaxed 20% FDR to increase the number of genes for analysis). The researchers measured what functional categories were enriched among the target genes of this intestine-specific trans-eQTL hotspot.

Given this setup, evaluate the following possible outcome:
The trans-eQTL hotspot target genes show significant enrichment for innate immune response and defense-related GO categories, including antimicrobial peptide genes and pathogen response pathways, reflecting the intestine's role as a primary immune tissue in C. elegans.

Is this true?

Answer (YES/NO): YES